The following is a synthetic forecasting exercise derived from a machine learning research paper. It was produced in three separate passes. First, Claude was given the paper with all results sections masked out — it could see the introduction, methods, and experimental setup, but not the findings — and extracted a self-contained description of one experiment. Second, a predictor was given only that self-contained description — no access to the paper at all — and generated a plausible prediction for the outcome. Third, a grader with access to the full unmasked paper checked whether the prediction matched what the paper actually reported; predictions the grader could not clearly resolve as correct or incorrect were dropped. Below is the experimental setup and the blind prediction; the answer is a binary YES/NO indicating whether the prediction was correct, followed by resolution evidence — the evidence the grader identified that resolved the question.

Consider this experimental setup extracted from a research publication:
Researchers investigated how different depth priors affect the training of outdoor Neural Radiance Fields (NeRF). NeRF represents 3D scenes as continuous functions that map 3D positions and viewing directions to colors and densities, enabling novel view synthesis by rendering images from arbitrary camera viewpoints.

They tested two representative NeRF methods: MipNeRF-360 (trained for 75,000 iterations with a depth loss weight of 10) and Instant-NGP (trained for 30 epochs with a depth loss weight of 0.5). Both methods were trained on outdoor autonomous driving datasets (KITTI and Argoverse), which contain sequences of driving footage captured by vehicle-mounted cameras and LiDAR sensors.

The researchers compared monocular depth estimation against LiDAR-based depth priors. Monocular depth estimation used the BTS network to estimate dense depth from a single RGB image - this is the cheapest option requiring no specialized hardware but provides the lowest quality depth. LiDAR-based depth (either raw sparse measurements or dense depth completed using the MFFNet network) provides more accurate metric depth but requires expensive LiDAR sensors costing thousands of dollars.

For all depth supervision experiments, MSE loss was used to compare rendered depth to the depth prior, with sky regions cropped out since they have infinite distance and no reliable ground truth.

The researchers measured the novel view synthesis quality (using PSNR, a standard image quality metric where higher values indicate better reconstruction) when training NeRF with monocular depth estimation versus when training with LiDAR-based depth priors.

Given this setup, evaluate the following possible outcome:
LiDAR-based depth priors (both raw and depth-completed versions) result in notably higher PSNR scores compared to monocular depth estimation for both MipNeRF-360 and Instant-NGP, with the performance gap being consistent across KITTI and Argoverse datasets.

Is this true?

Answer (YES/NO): NO